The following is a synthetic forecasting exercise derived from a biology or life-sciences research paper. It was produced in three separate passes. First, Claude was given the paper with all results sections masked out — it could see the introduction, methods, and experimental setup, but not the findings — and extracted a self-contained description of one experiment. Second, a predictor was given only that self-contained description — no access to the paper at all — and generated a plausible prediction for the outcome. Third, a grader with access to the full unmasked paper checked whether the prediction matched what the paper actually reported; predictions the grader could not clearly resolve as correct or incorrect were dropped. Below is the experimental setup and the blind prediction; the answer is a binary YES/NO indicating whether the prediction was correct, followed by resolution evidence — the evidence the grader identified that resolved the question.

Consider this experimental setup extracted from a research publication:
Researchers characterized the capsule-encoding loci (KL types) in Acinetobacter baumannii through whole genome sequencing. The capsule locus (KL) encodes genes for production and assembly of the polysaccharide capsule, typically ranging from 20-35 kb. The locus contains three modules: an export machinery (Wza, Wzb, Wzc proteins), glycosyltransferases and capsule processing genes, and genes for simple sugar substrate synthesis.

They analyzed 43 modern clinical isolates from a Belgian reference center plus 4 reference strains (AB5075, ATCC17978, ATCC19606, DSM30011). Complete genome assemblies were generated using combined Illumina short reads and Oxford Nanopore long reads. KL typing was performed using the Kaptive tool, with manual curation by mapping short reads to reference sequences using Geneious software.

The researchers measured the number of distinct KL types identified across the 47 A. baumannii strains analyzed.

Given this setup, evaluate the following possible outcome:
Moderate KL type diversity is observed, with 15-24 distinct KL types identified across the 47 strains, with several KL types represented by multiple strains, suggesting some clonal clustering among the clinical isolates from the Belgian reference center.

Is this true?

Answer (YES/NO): YES